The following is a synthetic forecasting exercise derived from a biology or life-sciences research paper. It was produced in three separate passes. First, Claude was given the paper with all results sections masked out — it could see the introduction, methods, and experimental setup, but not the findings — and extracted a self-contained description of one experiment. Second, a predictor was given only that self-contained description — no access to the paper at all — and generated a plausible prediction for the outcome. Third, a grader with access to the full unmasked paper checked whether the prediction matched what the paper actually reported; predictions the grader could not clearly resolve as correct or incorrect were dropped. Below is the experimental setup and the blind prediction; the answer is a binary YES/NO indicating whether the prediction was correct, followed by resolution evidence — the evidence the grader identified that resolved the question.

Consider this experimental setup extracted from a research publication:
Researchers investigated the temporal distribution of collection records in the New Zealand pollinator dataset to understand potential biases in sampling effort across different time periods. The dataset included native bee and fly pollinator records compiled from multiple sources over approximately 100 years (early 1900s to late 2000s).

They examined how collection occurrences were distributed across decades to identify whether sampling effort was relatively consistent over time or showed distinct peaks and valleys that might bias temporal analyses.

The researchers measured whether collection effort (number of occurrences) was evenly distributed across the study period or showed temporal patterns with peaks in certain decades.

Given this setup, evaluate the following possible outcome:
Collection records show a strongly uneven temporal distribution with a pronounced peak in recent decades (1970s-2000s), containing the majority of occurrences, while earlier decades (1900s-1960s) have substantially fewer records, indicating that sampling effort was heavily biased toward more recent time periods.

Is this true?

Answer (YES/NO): NO